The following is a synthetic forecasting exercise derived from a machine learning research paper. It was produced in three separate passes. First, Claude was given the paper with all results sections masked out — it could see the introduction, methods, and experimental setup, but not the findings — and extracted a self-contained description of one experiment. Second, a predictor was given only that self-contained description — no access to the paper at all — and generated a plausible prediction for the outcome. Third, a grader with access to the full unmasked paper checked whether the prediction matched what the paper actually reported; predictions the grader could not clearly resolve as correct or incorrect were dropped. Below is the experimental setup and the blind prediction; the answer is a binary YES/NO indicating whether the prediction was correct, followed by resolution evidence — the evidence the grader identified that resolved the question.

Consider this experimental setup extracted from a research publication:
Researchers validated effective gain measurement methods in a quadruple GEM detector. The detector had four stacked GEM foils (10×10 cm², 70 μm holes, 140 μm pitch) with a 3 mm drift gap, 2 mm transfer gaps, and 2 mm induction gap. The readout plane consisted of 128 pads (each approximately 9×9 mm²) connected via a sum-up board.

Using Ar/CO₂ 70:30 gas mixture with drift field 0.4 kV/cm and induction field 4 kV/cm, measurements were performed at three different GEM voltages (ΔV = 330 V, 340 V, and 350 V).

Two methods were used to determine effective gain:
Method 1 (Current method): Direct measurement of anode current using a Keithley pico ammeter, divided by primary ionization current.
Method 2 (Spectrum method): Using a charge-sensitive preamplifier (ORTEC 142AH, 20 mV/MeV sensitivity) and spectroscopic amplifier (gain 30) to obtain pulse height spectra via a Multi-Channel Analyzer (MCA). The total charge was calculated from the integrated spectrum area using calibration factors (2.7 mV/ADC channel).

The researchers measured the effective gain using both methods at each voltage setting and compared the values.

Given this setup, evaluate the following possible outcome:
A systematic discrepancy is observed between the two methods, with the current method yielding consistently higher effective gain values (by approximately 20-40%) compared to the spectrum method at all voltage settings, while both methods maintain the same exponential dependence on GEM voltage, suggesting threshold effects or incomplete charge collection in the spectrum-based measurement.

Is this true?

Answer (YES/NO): NO